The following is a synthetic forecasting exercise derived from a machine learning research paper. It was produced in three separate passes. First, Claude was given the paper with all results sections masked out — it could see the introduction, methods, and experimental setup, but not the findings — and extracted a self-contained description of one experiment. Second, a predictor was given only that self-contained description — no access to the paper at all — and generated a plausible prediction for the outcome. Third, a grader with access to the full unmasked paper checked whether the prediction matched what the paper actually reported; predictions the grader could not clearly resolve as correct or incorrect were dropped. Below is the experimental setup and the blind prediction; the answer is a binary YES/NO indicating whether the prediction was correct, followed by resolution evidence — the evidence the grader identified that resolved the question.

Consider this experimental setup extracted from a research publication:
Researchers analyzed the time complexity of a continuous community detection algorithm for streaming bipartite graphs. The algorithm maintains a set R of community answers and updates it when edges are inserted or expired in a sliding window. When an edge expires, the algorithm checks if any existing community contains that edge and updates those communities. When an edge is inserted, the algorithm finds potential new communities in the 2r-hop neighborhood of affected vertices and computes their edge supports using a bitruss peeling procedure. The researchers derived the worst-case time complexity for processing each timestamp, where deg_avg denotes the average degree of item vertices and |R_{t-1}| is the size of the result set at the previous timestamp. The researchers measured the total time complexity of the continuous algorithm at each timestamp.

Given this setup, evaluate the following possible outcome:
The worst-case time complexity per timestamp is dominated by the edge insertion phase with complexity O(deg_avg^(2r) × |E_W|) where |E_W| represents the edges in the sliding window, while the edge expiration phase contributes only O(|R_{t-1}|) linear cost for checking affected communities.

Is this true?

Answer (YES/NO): NO